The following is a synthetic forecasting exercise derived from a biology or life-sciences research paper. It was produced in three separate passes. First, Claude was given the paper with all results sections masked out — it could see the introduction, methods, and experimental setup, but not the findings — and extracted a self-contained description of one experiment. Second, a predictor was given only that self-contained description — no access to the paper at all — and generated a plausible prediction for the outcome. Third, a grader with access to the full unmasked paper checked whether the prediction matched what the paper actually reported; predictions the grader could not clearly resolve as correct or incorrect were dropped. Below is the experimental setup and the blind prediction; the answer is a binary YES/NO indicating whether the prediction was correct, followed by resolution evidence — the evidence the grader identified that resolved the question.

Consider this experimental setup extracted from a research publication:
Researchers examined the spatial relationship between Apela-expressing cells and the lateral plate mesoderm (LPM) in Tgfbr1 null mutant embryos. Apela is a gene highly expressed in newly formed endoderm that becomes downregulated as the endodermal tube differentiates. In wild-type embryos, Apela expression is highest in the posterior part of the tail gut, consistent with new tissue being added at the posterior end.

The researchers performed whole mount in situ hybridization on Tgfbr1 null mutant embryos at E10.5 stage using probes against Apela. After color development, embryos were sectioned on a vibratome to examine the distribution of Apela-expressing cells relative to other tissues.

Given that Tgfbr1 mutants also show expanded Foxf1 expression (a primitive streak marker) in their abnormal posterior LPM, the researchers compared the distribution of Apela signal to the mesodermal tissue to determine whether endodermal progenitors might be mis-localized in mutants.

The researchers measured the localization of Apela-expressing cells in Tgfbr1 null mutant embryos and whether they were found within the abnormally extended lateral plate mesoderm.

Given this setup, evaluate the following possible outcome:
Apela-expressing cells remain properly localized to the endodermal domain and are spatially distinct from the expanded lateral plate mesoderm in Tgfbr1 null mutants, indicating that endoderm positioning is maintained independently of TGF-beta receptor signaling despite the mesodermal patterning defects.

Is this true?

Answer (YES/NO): NO